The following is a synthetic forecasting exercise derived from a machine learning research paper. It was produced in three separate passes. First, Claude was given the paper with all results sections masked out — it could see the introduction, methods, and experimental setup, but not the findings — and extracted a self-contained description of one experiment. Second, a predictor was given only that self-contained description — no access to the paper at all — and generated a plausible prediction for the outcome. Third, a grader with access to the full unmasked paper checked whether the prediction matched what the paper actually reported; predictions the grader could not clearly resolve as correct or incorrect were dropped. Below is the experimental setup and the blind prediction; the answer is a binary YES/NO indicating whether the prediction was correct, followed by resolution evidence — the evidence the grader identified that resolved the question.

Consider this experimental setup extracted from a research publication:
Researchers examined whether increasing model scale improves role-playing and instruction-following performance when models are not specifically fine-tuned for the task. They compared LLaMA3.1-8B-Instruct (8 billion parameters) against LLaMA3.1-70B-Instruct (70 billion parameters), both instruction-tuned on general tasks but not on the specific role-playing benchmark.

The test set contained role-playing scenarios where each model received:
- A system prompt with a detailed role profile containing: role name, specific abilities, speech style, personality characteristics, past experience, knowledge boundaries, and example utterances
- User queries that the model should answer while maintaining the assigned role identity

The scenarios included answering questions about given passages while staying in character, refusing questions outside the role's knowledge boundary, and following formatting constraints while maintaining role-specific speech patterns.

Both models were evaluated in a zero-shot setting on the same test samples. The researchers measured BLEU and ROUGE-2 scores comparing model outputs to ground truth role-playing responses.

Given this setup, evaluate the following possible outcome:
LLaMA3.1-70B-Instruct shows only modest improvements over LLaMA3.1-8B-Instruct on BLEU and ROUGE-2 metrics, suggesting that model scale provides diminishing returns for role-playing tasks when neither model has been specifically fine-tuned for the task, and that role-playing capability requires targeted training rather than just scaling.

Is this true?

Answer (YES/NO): YES